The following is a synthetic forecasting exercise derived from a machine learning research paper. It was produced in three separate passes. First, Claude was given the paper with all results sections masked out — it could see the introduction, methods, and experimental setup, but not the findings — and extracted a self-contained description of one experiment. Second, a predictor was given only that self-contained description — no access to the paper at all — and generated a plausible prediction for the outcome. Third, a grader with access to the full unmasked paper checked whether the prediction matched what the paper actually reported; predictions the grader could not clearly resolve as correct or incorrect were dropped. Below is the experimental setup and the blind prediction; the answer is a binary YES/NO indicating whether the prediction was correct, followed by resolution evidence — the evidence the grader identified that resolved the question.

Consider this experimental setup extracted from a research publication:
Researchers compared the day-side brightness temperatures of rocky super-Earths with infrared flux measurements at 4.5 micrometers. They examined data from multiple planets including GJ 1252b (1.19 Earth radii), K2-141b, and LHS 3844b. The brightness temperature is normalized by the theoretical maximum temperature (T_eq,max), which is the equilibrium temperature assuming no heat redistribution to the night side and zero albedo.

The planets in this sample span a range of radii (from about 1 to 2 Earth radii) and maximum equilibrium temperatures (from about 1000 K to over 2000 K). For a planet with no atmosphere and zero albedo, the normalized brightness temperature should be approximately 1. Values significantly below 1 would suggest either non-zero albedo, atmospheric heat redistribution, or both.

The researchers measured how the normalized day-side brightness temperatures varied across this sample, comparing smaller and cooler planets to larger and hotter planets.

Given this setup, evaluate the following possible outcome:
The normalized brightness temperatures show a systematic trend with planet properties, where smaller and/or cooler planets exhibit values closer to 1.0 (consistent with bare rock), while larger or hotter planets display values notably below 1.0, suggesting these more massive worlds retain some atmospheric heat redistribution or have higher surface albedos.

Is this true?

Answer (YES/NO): YES